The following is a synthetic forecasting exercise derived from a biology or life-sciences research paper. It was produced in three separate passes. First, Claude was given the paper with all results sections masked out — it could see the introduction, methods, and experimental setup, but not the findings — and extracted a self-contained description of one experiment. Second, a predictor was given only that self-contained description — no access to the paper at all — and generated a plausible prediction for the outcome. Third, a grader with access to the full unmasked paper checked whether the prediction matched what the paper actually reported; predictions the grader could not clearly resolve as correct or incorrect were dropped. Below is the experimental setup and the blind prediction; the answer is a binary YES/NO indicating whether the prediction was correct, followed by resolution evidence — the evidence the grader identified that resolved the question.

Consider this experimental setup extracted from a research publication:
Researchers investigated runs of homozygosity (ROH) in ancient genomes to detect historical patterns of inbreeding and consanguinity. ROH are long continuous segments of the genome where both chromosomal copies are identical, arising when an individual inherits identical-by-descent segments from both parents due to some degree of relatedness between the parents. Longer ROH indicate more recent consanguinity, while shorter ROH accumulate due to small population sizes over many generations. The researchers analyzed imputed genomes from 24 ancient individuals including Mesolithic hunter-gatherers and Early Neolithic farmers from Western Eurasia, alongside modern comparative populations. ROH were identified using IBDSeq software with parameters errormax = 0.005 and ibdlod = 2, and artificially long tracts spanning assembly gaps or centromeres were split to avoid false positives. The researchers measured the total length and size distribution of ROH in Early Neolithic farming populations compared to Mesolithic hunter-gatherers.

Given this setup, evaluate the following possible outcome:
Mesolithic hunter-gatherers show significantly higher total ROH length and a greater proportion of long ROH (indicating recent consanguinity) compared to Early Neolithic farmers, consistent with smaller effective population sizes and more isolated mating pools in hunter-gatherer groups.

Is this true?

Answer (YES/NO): NO